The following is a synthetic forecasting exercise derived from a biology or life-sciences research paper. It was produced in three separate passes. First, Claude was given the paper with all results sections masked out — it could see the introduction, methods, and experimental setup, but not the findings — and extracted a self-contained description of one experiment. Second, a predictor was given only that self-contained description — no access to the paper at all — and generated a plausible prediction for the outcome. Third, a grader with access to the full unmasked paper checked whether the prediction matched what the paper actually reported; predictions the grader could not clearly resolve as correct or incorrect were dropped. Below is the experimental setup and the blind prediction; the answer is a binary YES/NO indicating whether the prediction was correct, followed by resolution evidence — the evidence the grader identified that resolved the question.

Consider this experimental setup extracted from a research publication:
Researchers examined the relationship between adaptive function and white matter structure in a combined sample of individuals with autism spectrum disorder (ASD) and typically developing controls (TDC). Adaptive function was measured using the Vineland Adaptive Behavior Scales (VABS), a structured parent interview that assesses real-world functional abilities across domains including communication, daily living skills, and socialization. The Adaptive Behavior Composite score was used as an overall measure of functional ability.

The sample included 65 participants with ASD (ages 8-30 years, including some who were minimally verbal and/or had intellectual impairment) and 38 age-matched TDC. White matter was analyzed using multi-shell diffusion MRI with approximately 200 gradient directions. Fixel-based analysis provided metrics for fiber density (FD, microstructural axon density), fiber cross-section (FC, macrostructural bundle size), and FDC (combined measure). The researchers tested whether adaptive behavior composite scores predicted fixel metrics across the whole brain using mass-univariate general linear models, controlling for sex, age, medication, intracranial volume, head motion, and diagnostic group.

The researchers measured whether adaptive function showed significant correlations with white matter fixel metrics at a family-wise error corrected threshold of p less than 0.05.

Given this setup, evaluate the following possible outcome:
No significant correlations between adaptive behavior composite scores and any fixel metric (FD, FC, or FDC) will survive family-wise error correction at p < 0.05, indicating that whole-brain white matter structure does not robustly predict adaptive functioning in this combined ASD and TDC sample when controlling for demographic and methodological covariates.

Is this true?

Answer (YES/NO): YES